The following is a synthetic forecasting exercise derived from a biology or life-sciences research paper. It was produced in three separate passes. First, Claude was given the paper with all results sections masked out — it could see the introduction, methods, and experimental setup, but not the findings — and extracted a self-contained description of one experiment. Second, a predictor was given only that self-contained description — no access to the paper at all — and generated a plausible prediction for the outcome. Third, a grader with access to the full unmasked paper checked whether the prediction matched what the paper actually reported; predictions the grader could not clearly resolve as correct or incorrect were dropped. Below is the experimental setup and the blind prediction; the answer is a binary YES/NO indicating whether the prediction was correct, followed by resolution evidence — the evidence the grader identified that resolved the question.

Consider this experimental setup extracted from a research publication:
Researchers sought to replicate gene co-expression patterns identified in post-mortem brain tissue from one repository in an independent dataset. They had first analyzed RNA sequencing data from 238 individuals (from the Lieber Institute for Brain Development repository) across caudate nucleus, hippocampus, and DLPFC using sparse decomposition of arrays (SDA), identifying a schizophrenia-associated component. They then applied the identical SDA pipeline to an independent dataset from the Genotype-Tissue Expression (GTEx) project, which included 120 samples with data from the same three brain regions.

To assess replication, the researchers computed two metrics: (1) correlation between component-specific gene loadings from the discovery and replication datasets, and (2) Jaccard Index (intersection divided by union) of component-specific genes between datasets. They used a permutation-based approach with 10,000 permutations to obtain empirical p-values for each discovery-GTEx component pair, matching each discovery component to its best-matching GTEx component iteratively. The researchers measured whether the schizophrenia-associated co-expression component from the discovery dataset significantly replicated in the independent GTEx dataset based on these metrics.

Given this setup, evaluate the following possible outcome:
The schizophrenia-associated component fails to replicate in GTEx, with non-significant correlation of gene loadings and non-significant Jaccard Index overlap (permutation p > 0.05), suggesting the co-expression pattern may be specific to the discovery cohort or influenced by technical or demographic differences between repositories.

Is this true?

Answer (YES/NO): NO